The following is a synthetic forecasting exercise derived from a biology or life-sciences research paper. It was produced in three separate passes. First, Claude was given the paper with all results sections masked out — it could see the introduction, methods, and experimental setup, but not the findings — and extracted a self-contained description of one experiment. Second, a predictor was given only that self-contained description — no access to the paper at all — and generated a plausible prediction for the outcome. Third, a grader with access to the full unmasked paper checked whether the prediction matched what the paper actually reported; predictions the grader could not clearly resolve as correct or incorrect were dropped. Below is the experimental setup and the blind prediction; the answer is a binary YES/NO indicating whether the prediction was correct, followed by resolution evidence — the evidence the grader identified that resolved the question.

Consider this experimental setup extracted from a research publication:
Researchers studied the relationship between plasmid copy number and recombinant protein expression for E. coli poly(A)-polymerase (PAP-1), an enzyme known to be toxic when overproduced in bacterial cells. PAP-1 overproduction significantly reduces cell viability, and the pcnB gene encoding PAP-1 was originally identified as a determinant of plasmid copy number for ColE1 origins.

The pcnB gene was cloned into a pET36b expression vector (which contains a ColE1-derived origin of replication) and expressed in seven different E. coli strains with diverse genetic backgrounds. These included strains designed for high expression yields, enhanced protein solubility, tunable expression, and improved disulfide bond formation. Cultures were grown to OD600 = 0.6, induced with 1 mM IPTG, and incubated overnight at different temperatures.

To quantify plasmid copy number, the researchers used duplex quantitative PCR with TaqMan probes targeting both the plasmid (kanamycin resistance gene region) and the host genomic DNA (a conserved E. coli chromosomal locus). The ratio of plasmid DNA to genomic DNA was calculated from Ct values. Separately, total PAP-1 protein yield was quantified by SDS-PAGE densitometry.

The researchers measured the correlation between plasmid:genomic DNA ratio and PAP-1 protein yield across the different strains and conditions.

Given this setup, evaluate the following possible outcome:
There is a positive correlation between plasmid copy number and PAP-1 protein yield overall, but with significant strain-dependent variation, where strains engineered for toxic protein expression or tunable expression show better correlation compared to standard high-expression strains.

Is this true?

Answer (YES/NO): NO